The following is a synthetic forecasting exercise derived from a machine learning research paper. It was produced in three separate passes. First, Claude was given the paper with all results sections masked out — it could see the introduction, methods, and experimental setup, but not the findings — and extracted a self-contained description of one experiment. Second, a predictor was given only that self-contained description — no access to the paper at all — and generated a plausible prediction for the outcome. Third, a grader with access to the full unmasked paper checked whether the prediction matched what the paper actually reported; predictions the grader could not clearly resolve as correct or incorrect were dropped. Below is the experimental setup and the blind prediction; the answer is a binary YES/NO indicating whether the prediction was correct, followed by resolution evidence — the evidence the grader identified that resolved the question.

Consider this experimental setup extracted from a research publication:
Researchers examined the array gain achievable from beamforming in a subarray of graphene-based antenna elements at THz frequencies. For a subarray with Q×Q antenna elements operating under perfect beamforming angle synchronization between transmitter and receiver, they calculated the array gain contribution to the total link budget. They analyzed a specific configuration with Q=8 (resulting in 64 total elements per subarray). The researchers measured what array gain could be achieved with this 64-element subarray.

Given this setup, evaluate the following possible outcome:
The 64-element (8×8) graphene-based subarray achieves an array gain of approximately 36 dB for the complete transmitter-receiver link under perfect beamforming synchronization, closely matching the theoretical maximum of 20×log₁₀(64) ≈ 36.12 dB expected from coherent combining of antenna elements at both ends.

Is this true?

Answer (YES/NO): NO